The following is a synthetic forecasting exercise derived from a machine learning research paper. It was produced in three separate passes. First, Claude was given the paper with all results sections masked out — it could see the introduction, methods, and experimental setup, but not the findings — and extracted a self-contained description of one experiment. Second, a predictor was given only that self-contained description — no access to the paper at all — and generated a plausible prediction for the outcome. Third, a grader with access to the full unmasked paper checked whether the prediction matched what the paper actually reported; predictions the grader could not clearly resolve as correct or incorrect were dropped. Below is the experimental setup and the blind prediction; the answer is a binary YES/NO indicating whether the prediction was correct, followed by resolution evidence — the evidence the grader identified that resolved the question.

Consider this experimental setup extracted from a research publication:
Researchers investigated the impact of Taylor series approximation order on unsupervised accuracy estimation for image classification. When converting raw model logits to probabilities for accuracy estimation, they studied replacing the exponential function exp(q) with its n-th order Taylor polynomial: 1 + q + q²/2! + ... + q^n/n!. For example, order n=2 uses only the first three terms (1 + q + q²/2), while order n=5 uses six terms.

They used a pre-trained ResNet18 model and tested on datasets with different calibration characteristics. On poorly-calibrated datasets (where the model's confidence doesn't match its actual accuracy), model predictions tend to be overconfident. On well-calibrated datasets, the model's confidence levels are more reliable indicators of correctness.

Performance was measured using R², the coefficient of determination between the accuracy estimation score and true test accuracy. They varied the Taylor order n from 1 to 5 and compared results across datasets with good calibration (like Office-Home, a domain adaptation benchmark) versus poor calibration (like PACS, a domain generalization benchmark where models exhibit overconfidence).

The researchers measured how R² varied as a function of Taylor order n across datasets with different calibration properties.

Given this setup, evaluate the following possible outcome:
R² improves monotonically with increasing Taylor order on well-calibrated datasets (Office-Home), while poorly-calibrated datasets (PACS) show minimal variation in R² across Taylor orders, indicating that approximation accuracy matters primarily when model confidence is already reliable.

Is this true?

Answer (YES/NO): NO